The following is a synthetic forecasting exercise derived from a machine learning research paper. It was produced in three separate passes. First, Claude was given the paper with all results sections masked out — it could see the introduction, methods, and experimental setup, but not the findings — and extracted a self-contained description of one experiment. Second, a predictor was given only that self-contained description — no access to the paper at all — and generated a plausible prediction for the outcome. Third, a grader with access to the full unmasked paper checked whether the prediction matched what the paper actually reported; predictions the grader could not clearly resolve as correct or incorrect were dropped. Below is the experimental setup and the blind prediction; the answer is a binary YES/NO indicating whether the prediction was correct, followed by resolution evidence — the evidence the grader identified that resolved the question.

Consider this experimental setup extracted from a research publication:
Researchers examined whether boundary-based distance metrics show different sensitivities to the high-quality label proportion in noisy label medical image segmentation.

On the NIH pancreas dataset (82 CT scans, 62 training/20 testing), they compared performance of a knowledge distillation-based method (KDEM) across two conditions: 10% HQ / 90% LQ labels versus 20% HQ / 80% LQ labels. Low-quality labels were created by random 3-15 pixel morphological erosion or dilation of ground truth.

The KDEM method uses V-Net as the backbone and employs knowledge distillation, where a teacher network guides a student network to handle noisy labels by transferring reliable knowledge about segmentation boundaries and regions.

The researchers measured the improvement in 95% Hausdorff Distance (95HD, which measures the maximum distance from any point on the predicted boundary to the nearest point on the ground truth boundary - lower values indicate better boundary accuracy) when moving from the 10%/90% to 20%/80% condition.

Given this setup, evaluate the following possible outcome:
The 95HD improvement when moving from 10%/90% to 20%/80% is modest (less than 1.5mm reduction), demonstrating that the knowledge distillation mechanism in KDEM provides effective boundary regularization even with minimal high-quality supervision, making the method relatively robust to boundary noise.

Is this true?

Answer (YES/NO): NO